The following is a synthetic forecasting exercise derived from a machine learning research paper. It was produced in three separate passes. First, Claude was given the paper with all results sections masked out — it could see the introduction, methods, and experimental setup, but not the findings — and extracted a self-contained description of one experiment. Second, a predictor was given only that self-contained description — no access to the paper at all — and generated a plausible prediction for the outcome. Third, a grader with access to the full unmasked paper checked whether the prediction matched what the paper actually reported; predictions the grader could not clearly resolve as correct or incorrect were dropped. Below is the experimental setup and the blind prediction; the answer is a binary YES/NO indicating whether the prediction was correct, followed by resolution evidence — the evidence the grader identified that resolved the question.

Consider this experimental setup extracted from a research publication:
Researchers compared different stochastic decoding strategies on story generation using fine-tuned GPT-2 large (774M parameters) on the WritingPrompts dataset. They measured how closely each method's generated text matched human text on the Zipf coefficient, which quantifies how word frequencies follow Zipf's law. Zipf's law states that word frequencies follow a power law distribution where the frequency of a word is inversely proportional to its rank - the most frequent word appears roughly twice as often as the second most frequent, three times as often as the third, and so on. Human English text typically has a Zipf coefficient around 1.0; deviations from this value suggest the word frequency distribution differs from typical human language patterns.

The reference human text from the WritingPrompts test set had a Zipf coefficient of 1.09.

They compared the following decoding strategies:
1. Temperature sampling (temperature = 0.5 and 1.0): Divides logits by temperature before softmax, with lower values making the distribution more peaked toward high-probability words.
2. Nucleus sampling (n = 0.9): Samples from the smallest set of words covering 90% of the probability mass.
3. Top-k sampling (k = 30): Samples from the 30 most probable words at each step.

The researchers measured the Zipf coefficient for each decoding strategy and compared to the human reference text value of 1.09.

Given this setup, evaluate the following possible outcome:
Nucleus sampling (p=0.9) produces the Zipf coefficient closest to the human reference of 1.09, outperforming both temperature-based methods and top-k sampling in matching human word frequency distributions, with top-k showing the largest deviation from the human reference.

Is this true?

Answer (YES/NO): NO